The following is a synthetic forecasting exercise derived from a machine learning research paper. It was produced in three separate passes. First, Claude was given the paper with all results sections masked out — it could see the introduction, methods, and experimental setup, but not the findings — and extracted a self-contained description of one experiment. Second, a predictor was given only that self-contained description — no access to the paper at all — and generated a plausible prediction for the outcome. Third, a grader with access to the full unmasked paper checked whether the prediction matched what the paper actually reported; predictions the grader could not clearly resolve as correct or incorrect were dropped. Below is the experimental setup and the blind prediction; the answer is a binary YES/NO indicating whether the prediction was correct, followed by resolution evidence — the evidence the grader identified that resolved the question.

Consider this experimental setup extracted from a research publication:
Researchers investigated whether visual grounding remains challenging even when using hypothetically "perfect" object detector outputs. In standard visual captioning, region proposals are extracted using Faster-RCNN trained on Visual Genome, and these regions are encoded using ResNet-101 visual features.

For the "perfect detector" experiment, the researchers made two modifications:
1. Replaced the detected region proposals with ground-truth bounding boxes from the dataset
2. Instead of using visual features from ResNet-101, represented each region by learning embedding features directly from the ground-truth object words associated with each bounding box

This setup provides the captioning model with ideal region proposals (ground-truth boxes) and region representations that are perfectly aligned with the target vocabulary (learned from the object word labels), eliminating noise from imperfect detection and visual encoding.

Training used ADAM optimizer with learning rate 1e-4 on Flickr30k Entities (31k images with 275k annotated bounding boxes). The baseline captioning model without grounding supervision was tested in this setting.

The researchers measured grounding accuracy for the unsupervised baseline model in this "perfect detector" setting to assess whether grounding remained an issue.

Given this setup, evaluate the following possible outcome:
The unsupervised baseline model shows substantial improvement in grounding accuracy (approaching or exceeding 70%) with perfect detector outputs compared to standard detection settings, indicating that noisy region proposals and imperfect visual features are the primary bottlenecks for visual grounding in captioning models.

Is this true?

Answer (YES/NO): NO